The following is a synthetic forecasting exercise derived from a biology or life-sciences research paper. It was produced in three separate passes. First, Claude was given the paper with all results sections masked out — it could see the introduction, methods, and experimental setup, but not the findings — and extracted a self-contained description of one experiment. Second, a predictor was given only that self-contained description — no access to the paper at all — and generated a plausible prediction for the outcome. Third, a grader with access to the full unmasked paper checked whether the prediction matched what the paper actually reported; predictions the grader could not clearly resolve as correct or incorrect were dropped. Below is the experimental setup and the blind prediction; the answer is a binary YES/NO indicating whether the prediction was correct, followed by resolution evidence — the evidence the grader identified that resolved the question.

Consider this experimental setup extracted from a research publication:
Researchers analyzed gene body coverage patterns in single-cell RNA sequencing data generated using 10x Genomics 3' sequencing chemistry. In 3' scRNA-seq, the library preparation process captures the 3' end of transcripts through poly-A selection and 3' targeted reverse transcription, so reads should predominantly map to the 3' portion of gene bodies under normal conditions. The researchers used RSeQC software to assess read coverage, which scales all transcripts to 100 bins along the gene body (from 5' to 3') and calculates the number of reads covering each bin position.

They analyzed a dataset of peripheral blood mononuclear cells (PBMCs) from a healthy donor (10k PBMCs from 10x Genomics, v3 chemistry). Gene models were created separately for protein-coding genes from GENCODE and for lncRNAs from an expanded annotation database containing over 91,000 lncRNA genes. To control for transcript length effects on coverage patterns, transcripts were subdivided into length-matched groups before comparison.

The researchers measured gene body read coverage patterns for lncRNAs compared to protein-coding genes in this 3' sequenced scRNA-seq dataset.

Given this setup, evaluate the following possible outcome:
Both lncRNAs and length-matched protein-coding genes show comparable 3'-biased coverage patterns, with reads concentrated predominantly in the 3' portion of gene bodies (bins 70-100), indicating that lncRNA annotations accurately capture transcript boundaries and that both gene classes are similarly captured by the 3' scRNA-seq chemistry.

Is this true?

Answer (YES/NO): NO